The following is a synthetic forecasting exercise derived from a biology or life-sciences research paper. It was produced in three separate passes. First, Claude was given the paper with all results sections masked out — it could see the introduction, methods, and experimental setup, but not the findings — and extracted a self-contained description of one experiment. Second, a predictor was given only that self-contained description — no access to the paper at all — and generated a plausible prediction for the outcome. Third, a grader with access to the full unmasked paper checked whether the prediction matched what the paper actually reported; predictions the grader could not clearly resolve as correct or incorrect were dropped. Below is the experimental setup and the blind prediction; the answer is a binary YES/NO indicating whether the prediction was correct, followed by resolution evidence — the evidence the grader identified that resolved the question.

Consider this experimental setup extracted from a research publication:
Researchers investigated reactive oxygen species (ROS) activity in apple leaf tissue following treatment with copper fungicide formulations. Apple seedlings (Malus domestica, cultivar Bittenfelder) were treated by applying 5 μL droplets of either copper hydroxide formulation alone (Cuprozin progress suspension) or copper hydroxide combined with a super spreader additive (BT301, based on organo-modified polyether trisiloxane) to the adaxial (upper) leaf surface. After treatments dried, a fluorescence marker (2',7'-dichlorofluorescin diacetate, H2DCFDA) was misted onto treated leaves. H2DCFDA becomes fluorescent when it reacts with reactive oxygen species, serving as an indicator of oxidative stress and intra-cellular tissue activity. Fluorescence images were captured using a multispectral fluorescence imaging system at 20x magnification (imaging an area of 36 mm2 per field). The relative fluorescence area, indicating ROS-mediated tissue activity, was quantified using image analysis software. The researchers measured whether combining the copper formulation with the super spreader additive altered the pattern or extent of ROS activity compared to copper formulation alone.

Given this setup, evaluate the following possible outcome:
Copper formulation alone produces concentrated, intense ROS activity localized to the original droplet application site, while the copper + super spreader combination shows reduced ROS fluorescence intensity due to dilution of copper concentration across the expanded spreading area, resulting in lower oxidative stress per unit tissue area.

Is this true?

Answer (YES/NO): NO